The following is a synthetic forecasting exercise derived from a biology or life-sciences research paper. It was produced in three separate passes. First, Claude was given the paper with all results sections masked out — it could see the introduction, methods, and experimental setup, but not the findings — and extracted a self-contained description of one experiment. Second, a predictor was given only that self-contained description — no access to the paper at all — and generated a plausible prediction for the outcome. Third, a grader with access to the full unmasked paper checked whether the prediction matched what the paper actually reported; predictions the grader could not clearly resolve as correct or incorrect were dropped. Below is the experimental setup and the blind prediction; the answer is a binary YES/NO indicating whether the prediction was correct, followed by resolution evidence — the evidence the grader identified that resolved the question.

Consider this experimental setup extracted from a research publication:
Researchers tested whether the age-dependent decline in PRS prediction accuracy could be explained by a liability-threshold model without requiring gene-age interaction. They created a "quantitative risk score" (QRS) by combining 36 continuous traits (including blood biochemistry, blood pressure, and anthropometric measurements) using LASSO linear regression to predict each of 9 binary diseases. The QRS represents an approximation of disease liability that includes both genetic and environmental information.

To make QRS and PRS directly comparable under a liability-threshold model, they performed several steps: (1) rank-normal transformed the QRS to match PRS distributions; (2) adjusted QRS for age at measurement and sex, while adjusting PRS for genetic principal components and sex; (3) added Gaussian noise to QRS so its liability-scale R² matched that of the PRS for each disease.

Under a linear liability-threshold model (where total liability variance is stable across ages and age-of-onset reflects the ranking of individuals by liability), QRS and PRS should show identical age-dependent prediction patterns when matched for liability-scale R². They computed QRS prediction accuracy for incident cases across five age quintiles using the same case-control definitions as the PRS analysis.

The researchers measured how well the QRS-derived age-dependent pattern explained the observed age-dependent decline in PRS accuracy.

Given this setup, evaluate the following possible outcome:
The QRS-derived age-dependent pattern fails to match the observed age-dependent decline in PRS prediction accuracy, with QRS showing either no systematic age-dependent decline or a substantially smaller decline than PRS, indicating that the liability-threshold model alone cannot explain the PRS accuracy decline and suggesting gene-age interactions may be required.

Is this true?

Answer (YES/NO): NO